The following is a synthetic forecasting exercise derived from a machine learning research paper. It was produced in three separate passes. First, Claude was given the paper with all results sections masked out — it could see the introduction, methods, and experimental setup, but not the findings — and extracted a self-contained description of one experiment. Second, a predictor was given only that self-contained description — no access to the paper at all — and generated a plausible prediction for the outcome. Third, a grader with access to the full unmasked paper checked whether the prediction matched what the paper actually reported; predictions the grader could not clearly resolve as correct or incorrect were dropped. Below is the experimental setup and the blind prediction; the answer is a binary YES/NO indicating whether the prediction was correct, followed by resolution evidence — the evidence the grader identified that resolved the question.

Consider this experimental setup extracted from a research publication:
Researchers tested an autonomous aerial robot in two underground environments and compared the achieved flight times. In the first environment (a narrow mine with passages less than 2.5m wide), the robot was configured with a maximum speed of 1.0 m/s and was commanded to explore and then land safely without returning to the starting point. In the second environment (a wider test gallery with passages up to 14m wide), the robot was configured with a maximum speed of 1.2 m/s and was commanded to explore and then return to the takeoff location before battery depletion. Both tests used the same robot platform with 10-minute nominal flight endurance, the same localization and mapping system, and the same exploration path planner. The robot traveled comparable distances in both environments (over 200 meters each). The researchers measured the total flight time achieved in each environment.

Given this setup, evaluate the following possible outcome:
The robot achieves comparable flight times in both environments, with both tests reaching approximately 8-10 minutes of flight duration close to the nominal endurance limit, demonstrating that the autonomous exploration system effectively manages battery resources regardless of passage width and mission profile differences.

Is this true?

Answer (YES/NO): NO